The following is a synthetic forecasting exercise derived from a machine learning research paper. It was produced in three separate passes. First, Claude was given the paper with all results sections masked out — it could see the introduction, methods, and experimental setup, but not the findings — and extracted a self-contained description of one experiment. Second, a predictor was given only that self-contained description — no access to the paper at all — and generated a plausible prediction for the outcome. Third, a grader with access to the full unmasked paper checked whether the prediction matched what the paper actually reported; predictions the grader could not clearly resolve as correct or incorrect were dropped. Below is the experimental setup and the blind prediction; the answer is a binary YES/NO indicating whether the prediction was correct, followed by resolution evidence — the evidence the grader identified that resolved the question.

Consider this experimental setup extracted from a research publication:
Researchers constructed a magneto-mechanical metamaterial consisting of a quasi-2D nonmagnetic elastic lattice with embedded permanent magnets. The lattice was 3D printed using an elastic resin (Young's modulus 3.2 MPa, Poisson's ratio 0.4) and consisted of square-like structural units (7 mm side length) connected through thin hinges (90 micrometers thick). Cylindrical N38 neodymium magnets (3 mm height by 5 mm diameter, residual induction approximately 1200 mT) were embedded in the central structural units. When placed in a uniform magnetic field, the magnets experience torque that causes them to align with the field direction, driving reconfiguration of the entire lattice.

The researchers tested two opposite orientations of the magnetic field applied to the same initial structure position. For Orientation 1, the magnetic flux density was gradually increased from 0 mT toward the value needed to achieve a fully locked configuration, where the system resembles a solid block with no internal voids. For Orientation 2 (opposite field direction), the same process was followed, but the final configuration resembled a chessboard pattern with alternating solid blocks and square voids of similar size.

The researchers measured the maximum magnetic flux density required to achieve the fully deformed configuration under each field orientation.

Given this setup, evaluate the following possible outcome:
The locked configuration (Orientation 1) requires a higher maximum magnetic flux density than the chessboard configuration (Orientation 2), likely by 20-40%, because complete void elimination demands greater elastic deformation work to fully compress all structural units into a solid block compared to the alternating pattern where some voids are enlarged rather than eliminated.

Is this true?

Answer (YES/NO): NO